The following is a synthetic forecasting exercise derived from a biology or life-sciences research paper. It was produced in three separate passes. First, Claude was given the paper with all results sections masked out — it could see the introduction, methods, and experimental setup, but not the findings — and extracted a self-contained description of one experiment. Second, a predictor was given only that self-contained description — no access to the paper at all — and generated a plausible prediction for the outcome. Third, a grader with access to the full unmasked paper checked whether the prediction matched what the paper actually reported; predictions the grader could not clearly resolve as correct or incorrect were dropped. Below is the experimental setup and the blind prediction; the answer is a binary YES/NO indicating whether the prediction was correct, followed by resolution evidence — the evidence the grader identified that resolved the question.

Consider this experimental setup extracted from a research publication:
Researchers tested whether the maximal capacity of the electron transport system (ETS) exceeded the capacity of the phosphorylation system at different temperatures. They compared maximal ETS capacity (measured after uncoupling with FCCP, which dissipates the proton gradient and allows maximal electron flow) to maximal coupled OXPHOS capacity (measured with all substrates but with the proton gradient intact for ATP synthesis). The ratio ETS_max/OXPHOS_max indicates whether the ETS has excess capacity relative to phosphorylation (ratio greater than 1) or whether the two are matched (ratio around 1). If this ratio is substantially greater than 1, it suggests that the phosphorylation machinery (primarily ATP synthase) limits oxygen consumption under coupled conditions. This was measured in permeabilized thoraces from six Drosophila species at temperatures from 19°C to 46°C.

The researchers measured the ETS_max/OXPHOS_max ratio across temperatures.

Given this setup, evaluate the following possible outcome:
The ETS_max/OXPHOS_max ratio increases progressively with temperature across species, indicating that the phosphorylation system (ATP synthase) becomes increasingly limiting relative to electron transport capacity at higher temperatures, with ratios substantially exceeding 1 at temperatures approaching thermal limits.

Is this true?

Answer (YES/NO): NO